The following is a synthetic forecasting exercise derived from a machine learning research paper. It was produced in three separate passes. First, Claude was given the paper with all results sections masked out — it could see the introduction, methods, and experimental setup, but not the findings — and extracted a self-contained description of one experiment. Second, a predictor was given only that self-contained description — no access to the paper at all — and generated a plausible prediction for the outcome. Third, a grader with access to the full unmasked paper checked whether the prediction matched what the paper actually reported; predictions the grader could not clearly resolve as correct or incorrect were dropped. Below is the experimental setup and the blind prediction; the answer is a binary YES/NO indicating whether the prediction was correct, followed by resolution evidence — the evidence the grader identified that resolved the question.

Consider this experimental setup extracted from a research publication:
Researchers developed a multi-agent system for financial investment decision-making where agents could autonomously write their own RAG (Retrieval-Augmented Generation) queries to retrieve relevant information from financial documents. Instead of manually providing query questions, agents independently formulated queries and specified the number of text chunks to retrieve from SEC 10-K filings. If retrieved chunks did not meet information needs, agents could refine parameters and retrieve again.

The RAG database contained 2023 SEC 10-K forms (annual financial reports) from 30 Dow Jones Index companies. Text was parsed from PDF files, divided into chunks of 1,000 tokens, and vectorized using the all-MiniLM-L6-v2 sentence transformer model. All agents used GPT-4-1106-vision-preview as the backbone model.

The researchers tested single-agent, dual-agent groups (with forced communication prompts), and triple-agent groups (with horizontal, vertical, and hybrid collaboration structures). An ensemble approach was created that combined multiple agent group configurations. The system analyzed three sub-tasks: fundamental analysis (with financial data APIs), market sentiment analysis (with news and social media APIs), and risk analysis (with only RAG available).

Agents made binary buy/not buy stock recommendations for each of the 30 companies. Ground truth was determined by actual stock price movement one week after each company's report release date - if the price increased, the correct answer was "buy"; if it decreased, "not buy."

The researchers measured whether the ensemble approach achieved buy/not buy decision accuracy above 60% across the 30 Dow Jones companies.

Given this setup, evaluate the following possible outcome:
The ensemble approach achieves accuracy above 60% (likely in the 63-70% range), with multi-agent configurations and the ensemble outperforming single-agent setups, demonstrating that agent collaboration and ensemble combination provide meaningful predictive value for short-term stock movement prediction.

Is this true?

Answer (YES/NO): NO